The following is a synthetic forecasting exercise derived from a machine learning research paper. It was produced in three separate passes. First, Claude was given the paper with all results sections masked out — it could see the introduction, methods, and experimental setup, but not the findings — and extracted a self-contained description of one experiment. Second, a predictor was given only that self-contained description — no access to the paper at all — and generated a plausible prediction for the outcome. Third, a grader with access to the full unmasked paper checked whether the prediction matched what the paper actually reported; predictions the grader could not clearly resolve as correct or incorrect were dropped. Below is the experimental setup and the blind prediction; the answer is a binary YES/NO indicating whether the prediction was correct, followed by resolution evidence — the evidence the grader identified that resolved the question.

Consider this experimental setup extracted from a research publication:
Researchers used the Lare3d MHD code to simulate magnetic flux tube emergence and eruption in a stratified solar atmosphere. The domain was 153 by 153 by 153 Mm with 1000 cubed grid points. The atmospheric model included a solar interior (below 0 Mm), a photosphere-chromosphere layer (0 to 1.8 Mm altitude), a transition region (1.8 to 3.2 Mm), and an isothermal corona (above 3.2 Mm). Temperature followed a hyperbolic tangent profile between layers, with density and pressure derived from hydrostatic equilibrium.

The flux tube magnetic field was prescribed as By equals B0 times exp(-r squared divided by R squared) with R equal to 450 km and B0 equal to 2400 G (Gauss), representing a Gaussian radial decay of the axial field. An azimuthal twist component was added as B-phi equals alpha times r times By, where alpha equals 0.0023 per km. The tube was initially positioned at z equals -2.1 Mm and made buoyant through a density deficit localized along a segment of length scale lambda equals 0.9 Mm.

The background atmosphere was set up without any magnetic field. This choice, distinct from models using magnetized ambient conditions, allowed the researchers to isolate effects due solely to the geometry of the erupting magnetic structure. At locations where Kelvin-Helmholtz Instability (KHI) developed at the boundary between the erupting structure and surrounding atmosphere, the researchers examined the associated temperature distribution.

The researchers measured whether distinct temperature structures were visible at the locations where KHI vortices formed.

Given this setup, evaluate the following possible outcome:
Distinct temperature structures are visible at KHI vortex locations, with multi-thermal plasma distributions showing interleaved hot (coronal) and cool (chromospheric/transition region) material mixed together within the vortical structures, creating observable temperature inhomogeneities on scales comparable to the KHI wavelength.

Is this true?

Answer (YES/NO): NO